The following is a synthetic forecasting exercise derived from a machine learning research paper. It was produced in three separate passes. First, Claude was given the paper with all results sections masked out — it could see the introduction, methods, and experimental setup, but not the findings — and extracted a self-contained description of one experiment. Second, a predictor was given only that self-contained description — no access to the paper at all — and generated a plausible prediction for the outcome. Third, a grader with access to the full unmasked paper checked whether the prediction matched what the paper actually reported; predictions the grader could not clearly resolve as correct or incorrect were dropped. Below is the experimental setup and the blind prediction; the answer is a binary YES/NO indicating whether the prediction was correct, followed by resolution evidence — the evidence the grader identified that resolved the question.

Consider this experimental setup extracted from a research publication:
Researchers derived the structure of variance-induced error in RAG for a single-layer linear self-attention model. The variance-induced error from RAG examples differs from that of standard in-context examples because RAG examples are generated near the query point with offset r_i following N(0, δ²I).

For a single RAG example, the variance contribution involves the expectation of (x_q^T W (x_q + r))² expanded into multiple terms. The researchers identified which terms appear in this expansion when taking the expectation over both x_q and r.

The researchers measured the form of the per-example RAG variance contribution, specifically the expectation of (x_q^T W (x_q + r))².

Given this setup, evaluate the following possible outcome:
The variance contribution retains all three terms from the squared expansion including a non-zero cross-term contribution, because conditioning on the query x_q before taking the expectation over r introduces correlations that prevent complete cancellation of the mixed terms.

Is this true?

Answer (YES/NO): NO